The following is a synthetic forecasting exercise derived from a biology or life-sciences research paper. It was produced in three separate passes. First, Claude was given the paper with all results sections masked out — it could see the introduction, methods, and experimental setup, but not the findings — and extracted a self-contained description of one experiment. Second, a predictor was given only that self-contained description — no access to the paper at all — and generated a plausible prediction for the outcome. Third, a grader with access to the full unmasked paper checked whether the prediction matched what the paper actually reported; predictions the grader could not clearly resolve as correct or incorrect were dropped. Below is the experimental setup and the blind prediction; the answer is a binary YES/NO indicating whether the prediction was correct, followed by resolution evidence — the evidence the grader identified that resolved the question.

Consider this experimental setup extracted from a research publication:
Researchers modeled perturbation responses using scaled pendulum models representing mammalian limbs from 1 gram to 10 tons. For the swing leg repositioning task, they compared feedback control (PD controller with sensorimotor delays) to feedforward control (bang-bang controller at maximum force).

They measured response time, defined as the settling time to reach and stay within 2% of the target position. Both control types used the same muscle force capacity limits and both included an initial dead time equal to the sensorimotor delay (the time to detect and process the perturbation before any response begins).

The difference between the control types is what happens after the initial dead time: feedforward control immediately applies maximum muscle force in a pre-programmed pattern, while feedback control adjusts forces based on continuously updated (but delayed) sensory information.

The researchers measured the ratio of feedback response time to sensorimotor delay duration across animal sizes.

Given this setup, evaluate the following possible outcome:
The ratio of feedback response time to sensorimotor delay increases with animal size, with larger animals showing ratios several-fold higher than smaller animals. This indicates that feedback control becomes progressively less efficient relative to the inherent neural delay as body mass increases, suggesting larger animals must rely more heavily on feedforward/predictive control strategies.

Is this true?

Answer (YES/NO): NO